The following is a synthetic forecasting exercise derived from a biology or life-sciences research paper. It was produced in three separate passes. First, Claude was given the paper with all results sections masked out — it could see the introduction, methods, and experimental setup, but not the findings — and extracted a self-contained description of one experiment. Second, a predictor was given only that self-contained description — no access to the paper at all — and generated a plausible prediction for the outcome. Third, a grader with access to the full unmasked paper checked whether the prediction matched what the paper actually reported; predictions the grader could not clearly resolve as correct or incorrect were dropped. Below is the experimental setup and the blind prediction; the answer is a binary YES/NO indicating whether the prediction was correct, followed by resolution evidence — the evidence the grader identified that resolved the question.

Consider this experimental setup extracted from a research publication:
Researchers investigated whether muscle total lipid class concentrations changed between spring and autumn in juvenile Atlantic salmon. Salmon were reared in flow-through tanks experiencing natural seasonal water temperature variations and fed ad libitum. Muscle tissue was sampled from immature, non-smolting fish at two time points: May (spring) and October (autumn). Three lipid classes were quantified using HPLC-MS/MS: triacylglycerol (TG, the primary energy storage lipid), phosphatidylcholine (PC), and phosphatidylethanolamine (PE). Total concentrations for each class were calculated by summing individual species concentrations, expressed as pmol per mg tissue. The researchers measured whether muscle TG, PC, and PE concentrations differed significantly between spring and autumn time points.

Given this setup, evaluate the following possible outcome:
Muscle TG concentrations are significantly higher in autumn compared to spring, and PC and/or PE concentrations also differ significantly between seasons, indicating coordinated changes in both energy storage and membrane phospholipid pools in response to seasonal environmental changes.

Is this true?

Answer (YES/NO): NO